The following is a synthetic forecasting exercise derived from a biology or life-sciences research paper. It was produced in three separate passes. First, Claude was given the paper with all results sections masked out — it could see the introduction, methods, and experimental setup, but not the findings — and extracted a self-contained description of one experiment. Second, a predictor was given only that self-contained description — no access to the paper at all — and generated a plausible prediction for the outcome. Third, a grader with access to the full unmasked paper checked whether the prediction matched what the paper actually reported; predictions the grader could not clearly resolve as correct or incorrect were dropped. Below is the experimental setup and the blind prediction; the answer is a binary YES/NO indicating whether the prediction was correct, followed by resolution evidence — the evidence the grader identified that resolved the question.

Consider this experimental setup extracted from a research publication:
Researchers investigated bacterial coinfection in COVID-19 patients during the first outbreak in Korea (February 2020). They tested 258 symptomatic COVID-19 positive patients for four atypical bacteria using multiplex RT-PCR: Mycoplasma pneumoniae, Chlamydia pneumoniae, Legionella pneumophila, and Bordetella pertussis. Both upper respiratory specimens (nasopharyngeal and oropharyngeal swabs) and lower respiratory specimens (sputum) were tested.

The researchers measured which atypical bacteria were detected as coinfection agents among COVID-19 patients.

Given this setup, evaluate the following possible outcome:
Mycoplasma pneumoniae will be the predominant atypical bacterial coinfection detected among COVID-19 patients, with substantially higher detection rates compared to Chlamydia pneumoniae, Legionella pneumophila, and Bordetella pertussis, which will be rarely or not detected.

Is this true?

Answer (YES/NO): YES